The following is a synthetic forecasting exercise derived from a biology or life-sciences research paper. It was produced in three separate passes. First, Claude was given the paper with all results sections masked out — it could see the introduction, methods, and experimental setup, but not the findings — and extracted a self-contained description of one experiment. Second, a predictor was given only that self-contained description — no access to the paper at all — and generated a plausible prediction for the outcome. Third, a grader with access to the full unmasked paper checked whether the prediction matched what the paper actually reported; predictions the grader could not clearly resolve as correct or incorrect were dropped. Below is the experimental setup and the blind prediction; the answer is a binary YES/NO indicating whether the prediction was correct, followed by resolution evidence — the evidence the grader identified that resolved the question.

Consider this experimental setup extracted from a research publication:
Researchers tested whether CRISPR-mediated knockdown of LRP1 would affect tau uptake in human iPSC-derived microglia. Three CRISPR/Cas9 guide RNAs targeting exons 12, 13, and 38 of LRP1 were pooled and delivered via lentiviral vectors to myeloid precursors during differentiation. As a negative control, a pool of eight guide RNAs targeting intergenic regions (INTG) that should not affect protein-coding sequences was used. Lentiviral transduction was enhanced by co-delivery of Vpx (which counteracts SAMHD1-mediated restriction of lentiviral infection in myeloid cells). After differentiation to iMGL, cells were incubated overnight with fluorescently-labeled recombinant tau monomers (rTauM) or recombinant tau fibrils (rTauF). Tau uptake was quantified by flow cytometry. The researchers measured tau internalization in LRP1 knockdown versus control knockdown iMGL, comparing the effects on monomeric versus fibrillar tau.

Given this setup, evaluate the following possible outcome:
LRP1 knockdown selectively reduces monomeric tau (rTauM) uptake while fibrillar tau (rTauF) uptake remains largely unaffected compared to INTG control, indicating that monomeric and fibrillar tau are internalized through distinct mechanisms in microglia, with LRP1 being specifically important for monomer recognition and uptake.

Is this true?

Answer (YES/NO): NO